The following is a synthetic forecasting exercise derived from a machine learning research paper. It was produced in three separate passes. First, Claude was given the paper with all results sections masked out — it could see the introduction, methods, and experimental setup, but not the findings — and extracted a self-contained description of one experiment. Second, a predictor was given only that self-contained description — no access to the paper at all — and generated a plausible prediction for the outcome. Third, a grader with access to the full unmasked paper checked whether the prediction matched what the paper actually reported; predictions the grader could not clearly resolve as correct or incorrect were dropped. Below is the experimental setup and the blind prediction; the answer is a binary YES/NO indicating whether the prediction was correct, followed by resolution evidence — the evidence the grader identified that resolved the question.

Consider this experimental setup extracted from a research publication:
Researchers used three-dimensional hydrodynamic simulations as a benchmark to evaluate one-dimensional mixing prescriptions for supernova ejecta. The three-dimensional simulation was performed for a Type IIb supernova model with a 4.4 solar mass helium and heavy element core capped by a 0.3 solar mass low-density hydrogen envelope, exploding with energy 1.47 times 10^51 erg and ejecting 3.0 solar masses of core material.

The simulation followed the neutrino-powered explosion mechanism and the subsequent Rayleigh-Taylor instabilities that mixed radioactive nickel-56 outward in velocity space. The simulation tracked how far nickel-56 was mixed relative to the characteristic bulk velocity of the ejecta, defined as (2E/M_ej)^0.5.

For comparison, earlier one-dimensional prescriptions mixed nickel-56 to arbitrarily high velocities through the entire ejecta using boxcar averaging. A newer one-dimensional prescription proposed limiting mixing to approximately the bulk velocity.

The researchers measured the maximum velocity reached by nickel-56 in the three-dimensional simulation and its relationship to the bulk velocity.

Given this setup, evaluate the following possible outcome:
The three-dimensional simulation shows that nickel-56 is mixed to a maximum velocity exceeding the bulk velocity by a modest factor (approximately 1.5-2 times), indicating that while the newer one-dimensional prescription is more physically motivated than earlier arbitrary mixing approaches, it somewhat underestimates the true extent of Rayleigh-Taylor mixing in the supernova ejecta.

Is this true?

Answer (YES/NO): NO